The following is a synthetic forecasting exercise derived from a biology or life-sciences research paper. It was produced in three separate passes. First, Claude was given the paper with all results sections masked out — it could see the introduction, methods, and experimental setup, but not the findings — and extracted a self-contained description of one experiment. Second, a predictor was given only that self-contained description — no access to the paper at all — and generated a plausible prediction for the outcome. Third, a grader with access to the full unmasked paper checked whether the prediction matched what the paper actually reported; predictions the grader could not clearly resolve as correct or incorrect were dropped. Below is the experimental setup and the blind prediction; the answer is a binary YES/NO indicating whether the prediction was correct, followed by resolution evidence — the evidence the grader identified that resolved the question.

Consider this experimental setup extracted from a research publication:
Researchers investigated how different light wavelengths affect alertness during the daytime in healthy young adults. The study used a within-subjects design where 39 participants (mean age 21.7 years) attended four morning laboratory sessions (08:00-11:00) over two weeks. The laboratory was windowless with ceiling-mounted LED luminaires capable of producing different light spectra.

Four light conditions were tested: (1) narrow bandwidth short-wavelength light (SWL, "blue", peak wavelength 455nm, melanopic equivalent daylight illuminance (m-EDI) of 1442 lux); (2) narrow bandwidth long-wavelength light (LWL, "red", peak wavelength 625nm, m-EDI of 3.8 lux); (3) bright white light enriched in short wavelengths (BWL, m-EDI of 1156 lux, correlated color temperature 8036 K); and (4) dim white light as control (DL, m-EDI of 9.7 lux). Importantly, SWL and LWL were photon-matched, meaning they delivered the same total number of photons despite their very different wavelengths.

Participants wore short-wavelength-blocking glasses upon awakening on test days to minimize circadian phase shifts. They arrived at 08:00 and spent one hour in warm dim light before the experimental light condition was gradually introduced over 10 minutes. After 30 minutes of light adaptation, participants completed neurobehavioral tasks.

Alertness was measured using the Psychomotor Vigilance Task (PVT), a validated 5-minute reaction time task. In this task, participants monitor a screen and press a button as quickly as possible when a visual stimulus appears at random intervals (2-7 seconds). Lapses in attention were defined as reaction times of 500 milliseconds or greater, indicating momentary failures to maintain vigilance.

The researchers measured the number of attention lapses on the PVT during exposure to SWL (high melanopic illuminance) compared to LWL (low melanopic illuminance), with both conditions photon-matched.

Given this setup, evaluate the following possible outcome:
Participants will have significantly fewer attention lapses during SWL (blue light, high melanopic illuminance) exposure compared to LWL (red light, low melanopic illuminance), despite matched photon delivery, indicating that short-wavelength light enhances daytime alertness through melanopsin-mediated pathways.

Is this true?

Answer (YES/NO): NO